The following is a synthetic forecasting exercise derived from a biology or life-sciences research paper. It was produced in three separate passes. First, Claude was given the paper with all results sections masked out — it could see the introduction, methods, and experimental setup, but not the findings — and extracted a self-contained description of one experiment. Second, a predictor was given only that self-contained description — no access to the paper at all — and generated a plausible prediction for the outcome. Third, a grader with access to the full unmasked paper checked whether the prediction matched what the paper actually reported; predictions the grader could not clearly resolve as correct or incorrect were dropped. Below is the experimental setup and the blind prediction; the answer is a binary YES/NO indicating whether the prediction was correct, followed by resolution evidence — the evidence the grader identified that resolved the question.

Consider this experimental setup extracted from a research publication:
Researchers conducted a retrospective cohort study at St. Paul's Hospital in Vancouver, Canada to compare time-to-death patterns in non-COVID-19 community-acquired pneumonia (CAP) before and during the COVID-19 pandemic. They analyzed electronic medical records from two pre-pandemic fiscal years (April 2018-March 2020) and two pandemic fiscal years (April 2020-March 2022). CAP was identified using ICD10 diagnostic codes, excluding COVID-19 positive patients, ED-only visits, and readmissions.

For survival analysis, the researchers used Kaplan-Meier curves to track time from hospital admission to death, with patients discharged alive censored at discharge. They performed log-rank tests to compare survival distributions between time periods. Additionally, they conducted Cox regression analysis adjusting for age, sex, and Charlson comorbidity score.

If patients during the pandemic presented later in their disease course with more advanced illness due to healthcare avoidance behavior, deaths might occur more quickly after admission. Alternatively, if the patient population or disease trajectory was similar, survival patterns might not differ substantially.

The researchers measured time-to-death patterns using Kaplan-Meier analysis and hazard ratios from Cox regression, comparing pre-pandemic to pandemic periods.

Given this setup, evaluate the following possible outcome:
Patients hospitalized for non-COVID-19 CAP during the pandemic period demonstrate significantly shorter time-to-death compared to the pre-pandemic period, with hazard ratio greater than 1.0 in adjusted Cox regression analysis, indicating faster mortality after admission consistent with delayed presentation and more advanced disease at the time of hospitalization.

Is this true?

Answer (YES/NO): YES